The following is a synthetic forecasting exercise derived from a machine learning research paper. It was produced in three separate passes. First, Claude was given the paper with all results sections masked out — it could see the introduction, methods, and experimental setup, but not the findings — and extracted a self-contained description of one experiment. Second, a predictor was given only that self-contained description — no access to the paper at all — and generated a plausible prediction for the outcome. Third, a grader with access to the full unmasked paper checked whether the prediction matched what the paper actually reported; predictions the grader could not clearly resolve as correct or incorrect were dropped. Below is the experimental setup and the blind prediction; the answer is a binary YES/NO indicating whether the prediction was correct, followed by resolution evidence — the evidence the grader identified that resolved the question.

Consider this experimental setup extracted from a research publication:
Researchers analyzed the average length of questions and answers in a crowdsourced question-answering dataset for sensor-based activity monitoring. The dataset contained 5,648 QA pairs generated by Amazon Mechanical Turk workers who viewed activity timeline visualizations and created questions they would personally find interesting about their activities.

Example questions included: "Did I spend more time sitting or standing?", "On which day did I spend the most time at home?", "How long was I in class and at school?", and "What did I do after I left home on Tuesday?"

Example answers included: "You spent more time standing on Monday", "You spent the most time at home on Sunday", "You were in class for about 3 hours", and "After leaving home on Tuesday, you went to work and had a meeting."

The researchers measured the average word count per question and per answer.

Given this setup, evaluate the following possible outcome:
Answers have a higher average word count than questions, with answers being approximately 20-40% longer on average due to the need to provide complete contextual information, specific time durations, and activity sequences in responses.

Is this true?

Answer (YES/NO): NO